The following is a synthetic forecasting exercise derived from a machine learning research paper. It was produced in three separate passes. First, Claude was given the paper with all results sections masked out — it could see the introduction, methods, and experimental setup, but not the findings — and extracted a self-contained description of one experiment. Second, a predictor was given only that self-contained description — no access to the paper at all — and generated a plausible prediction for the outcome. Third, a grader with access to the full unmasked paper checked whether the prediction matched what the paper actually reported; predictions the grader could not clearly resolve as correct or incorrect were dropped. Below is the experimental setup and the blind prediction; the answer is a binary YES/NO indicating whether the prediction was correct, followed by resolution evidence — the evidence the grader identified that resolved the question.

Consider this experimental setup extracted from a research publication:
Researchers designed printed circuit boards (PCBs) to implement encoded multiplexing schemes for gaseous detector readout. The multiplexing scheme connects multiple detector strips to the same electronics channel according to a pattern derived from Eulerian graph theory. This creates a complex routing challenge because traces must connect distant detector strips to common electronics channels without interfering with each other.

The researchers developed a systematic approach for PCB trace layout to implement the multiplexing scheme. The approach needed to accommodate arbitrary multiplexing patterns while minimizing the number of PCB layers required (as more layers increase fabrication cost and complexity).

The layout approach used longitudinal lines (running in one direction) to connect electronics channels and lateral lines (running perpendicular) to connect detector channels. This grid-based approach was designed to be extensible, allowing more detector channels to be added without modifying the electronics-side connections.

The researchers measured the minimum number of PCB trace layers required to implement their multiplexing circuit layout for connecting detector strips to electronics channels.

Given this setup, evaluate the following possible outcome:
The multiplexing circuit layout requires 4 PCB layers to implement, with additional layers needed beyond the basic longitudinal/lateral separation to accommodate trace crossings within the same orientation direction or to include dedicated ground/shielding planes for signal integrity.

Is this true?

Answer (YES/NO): NO